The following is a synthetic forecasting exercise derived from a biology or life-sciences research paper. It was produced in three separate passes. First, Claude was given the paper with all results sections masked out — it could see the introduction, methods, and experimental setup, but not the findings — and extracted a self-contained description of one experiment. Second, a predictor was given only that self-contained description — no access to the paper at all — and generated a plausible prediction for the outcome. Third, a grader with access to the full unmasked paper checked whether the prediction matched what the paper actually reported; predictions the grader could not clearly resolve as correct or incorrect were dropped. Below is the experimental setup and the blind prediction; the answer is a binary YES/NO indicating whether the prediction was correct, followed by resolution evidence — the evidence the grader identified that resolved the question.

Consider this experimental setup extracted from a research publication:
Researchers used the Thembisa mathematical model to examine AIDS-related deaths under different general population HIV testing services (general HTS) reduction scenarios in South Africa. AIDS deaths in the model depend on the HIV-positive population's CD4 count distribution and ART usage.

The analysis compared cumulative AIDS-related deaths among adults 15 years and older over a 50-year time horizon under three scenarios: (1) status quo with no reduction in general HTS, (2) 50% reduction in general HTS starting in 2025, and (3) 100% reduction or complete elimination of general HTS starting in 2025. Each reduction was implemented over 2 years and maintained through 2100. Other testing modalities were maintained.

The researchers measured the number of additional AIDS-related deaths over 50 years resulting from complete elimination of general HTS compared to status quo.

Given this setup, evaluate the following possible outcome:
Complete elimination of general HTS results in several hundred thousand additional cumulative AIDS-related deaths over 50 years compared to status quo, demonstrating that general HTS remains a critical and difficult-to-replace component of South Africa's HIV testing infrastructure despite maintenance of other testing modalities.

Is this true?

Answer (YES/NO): YES